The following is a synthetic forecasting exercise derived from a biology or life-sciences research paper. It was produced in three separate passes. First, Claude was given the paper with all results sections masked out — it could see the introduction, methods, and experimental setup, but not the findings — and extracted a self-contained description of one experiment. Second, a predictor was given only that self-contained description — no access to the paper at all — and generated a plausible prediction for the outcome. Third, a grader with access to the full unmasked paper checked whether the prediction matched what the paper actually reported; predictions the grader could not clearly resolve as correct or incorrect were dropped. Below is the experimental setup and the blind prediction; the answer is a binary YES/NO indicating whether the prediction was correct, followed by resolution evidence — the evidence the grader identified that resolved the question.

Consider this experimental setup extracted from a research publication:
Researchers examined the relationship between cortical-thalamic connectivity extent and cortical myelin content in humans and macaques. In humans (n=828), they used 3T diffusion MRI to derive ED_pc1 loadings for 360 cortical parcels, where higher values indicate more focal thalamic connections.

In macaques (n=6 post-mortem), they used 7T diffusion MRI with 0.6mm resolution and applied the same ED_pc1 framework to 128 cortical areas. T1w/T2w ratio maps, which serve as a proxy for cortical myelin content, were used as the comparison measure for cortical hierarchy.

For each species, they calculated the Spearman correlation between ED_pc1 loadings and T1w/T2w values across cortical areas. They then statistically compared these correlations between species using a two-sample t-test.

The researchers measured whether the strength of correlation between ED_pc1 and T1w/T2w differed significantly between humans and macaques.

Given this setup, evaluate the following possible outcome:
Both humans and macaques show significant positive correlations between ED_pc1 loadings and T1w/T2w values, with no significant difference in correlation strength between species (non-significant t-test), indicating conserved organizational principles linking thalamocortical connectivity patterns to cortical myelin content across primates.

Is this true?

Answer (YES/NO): YES